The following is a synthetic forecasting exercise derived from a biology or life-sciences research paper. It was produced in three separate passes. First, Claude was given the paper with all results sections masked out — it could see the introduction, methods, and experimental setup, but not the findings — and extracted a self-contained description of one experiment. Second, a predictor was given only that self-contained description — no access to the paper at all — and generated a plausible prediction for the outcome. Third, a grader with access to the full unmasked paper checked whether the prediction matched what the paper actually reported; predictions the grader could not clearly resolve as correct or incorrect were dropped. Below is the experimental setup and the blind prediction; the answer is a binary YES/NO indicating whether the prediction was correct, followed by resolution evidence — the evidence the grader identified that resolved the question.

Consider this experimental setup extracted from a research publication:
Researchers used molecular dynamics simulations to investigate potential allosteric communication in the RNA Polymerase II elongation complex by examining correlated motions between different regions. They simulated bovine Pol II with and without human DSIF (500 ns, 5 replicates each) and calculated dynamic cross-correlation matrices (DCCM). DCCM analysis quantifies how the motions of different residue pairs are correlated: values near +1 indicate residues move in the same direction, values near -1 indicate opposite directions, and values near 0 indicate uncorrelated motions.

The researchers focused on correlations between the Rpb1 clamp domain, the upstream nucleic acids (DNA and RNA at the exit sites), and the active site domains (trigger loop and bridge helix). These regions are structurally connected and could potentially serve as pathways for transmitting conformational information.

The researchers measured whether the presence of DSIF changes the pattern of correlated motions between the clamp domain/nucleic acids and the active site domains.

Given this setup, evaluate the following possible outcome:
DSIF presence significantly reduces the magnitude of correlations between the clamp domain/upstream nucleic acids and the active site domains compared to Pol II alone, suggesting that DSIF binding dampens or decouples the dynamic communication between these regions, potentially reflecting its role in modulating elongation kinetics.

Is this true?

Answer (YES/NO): NO